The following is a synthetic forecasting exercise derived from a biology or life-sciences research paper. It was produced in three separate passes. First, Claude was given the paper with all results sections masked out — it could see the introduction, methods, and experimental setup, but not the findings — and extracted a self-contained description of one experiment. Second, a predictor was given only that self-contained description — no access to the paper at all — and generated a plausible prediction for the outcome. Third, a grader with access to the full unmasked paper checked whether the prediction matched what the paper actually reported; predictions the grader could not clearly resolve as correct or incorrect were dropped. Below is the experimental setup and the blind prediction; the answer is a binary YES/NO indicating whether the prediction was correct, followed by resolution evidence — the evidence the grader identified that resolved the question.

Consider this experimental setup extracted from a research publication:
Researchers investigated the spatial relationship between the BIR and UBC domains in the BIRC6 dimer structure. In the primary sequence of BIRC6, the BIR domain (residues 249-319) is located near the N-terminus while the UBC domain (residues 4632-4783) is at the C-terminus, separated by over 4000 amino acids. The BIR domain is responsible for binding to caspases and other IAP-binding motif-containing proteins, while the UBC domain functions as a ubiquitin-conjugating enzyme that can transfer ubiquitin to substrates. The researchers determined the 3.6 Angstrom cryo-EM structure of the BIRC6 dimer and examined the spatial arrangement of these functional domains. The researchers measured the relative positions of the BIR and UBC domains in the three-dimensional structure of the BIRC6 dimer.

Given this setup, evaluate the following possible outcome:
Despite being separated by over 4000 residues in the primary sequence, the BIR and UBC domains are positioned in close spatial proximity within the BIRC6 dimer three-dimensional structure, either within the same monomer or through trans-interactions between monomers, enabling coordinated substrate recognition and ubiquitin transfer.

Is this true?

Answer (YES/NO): YES